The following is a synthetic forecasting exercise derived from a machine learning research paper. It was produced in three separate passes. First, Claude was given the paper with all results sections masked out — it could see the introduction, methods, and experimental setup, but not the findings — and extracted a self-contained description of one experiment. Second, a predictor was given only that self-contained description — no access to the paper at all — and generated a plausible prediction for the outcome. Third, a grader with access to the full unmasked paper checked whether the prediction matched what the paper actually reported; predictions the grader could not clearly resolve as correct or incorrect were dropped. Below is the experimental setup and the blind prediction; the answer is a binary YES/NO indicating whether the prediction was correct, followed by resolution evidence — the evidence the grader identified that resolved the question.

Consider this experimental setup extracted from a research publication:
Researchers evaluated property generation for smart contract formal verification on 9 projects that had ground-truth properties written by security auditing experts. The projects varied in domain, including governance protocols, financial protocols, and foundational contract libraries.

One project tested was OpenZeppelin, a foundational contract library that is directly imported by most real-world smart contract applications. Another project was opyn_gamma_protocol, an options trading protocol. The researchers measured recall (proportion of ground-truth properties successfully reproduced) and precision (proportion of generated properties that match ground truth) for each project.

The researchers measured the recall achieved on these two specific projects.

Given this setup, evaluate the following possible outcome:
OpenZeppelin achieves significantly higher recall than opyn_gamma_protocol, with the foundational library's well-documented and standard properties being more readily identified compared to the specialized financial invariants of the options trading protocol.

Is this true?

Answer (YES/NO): NO